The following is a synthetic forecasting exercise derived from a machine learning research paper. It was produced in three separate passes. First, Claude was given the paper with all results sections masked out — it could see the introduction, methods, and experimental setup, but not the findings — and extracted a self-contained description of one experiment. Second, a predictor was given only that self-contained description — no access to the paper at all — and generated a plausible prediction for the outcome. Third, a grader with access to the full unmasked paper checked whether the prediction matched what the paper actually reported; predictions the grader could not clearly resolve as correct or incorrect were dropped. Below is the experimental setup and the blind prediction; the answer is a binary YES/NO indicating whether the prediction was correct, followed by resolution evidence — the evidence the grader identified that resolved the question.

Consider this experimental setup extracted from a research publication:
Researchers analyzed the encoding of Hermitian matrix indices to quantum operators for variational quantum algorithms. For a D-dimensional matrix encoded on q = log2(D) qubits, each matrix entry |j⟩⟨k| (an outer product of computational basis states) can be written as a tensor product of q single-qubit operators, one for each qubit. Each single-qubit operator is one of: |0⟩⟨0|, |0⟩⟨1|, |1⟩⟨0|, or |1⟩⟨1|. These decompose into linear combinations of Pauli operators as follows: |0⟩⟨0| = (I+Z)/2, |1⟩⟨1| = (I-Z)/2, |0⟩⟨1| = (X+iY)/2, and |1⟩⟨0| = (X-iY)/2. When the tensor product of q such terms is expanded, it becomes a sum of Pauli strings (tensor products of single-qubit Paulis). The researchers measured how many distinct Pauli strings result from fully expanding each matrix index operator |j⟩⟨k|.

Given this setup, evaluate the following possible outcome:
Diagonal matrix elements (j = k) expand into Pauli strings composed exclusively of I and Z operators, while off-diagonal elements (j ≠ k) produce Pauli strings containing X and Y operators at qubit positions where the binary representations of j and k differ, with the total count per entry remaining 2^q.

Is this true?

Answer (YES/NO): YES